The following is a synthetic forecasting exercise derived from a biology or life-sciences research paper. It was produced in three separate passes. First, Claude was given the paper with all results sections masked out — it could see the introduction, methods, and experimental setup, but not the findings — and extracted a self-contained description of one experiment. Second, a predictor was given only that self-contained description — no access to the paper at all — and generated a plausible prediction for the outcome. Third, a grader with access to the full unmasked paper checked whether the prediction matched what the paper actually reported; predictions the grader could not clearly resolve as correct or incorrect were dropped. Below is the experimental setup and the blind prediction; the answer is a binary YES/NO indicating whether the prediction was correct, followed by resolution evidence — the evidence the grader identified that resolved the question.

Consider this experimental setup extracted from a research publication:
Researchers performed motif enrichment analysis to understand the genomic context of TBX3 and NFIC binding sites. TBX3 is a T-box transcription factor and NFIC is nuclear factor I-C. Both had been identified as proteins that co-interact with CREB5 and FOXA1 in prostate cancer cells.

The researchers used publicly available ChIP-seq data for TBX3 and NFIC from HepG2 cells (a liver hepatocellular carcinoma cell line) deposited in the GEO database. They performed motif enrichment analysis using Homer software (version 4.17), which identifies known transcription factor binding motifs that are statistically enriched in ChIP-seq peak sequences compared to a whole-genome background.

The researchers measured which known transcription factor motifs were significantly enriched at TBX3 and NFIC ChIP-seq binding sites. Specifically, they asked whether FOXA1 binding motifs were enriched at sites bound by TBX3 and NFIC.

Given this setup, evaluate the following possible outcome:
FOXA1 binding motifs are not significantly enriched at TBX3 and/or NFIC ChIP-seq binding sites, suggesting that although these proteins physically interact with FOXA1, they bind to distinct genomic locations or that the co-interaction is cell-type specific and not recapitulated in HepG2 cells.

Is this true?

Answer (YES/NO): NO